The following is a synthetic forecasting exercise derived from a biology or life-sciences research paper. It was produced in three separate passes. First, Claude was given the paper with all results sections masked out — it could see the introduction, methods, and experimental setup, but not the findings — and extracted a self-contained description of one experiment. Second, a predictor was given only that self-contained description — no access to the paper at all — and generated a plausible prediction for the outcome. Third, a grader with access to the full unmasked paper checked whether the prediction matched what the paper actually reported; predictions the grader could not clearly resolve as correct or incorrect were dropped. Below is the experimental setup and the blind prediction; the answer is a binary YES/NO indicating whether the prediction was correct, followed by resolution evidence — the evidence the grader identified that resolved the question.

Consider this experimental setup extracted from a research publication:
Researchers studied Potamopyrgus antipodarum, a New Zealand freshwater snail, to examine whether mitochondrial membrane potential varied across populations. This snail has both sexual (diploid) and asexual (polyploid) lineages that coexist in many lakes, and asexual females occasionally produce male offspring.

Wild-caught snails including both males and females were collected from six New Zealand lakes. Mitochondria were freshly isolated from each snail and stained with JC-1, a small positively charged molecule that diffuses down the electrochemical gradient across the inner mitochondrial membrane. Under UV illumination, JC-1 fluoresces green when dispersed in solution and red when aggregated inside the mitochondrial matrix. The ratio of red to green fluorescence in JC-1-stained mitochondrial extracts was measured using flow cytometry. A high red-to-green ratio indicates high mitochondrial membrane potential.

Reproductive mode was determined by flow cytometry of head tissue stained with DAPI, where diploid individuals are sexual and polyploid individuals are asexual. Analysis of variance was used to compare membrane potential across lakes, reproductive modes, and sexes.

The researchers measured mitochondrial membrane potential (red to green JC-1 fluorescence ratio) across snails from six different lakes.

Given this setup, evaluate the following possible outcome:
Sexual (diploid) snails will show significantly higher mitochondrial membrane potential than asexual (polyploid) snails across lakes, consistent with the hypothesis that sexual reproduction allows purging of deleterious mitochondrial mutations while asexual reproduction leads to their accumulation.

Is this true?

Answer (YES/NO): NO